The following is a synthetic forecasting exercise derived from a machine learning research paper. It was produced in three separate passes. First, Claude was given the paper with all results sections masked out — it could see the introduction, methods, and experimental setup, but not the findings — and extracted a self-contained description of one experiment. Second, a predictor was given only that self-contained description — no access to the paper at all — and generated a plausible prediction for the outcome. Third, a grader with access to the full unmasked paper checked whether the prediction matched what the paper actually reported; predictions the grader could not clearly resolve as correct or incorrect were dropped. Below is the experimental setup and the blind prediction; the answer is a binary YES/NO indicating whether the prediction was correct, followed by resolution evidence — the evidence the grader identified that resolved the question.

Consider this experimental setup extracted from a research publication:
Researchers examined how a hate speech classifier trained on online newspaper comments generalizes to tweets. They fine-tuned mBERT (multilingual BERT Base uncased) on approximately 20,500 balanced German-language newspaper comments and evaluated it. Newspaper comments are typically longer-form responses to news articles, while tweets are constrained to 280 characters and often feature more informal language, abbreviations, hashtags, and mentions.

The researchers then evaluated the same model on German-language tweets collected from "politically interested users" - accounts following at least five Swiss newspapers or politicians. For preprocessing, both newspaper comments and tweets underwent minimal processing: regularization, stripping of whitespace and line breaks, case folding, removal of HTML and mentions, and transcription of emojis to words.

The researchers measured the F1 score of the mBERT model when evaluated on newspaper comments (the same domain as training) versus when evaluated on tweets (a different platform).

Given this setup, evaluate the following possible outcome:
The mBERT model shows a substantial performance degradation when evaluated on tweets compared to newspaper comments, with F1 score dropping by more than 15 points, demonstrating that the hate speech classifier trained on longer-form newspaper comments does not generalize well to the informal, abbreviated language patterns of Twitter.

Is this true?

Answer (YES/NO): NO